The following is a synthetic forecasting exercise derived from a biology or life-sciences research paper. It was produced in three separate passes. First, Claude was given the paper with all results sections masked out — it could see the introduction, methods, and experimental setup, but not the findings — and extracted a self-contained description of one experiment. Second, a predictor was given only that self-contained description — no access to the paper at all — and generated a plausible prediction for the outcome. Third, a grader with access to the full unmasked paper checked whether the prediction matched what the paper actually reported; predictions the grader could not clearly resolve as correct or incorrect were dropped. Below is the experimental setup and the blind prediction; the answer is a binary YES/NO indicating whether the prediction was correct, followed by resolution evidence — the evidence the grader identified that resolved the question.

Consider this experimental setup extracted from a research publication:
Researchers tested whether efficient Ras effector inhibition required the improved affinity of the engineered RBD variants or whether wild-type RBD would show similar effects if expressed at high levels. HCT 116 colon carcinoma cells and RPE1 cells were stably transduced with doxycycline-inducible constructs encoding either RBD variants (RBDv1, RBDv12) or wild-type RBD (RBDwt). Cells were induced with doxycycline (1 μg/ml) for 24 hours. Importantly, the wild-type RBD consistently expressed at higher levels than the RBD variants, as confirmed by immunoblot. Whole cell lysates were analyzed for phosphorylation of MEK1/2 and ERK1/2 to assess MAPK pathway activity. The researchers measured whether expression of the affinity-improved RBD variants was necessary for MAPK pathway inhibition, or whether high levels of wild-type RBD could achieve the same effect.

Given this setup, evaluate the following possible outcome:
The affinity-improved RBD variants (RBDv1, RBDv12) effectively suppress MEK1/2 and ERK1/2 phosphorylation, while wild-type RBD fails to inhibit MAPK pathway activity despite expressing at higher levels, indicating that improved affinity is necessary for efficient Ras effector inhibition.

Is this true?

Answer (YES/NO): YES